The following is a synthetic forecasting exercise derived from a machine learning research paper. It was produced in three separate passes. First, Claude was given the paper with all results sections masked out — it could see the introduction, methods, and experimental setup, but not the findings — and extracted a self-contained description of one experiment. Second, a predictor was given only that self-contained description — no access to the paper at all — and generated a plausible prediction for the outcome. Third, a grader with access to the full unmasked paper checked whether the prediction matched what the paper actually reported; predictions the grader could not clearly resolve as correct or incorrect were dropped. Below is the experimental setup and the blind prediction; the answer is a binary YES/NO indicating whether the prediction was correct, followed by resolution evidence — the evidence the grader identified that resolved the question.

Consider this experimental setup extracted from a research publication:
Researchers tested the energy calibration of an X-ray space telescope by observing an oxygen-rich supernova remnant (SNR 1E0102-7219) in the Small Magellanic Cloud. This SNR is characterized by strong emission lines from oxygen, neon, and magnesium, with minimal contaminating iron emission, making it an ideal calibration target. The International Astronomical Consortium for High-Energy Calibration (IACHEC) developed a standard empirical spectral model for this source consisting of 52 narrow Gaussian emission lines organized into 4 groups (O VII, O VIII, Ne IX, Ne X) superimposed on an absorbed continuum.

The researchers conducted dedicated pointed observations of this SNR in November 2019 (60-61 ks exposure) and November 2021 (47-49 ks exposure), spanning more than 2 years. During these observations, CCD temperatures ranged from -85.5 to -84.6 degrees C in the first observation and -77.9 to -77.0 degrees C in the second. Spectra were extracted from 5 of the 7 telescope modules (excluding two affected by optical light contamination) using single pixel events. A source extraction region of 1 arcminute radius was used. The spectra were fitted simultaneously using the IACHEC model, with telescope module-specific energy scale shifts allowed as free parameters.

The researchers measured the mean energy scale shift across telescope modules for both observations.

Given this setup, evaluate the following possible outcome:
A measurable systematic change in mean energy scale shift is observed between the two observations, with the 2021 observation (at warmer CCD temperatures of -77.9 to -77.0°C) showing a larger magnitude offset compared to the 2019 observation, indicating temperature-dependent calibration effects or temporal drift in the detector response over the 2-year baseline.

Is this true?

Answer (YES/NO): YES